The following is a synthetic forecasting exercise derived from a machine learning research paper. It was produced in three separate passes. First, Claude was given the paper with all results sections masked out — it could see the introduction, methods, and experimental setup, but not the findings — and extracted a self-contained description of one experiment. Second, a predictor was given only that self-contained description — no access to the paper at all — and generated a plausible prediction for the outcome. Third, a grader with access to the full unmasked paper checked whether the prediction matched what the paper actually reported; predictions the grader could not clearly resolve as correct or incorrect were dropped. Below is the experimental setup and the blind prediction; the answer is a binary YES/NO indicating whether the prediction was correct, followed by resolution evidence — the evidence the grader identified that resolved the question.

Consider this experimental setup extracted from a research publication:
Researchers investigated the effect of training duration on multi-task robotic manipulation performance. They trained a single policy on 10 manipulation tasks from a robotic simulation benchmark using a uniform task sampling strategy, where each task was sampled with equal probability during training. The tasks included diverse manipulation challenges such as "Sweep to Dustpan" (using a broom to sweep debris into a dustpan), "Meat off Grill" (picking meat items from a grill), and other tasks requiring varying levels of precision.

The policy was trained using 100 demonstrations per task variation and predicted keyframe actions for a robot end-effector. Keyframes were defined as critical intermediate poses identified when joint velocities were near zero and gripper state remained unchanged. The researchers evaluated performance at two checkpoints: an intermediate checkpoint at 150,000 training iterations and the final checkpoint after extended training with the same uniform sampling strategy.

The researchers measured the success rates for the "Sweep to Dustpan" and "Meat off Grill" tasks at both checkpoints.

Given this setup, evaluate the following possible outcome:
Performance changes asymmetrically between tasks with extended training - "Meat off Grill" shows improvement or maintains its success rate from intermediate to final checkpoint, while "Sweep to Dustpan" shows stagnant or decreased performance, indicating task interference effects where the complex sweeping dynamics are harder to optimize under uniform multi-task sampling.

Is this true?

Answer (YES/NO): NO